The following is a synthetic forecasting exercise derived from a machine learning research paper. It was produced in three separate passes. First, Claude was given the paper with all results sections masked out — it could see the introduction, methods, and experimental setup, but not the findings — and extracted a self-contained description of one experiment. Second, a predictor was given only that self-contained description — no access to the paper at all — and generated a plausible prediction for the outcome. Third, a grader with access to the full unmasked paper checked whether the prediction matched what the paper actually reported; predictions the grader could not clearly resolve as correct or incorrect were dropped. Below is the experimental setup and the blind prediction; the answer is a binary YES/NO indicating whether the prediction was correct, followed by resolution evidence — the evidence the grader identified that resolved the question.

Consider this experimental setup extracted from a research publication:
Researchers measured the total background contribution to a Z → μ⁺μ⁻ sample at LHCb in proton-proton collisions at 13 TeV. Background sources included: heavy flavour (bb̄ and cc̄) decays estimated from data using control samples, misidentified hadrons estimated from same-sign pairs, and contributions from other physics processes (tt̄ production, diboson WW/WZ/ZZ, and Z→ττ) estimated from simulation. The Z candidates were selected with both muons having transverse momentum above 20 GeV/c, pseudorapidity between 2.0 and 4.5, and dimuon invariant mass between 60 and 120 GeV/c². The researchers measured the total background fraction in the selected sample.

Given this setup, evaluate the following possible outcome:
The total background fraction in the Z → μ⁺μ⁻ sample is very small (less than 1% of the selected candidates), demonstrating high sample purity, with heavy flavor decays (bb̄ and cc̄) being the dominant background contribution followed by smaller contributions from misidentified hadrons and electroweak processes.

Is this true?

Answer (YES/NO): NO